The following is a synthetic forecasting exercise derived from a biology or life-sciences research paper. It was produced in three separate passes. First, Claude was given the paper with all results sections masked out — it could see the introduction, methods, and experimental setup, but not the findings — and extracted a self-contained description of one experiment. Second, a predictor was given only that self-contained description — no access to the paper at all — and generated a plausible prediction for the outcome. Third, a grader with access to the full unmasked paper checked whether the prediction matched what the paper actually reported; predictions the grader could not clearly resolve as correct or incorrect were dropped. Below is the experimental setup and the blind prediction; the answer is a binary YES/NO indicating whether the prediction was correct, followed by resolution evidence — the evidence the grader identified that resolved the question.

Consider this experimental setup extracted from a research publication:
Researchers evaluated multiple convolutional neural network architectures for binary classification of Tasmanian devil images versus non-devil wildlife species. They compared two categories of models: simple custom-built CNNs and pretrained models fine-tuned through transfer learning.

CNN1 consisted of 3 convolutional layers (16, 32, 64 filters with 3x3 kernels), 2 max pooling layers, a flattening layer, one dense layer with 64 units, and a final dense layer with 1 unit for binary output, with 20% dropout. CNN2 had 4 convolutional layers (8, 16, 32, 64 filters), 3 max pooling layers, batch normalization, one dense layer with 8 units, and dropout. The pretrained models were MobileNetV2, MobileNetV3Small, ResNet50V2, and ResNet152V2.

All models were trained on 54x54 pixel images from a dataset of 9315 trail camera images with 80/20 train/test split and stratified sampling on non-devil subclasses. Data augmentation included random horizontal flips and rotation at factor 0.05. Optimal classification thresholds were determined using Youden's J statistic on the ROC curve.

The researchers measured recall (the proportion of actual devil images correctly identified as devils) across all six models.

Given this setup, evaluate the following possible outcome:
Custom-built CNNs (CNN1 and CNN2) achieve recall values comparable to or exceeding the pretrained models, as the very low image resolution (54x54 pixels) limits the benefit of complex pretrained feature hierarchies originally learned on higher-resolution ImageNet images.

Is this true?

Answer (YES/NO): YES